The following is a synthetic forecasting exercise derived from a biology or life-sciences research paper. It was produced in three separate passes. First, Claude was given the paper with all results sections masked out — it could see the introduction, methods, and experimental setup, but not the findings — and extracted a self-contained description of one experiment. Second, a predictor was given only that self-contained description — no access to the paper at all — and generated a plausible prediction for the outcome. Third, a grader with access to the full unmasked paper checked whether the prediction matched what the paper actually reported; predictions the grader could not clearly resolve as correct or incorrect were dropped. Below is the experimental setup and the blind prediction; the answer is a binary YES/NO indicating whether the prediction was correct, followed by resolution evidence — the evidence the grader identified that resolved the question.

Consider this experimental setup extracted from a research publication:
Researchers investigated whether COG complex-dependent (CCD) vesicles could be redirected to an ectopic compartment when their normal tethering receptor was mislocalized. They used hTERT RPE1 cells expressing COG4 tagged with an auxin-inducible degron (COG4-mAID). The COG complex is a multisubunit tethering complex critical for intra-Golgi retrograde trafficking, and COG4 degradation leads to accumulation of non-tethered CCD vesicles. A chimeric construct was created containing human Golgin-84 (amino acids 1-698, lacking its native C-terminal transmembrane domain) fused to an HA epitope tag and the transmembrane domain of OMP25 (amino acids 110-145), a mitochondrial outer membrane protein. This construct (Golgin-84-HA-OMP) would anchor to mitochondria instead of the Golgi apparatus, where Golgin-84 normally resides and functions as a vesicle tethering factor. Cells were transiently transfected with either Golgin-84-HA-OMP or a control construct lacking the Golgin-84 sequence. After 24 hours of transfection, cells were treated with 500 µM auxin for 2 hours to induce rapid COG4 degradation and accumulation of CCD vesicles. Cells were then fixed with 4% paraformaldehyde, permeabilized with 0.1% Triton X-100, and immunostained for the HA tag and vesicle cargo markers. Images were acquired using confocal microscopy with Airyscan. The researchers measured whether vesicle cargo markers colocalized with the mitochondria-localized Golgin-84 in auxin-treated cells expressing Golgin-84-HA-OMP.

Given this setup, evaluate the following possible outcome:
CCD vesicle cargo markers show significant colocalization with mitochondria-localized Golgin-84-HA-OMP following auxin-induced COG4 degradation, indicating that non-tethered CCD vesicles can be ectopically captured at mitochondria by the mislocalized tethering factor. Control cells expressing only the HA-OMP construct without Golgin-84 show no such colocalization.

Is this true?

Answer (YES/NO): YES